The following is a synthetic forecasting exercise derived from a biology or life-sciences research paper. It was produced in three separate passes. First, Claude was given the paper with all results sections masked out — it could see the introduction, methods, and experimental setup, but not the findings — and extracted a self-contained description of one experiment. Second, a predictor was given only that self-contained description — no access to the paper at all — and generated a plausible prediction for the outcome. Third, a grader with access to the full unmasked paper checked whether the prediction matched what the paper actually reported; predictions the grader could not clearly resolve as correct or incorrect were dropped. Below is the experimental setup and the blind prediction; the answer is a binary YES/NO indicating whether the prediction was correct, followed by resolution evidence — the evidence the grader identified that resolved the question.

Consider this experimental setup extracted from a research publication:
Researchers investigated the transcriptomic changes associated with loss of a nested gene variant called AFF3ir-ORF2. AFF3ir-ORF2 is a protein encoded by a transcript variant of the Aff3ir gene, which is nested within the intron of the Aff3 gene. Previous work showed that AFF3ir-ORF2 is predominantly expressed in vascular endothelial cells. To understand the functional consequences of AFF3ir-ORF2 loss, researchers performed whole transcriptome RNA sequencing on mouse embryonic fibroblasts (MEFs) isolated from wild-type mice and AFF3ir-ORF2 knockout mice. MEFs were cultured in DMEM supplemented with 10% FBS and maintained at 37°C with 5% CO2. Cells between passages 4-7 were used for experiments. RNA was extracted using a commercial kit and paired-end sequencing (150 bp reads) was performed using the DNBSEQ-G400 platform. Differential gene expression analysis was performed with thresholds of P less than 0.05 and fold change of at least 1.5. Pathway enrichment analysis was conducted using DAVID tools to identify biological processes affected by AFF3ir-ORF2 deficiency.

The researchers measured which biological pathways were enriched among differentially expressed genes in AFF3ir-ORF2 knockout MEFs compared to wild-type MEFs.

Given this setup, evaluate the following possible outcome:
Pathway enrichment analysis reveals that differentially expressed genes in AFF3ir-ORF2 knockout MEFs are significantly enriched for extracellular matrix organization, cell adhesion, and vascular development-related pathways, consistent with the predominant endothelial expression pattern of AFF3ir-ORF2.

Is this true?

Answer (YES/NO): NO